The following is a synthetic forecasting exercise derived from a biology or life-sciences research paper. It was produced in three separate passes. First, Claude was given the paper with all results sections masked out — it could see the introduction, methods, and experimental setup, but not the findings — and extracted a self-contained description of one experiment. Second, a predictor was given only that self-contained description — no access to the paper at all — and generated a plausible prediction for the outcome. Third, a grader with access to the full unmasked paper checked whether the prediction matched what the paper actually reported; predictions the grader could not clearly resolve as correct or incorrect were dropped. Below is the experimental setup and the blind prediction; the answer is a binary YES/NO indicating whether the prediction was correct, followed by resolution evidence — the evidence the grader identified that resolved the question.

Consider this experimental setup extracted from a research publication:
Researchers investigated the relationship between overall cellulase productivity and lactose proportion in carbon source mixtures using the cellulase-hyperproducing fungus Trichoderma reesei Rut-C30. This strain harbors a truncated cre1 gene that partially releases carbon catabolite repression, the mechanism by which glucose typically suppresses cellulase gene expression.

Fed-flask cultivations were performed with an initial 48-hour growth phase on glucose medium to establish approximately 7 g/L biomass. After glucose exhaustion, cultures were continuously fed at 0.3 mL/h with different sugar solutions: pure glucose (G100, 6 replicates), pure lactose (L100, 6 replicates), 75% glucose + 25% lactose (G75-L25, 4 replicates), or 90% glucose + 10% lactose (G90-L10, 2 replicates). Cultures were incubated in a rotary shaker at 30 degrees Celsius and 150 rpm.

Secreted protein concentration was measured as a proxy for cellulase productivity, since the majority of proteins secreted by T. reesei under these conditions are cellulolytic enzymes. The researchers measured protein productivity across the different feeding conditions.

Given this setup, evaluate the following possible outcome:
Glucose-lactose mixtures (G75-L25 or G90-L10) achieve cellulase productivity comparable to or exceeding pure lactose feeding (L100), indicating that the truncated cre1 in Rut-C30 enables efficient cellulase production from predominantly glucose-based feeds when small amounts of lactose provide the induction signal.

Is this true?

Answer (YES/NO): NO